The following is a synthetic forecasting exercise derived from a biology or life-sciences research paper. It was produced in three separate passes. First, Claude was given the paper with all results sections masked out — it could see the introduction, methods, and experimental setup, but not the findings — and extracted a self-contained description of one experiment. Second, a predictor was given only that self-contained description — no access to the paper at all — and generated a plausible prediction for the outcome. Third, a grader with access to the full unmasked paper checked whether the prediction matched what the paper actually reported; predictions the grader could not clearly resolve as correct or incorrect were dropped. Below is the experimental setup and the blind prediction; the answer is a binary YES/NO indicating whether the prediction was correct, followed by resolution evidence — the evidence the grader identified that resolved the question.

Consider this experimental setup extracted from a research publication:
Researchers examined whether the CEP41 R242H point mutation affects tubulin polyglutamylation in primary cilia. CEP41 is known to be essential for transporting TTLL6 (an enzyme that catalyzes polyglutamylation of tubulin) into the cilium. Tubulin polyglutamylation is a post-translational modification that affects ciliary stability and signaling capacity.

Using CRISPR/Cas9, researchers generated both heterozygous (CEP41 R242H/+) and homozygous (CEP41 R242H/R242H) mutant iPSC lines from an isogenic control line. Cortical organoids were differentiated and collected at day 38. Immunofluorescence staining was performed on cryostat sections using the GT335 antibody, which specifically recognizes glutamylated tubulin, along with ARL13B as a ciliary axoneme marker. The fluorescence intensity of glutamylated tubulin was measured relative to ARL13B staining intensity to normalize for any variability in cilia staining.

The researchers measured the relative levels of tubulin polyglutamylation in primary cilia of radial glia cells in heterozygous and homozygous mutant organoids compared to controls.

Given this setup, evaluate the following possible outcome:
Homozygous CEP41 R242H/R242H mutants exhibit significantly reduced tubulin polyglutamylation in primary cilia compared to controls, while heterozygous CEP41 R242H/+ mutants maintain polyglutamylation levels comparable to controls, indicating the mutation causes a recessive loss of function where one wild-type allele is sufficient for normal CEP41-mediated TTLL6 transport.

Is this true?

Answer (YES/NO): NO